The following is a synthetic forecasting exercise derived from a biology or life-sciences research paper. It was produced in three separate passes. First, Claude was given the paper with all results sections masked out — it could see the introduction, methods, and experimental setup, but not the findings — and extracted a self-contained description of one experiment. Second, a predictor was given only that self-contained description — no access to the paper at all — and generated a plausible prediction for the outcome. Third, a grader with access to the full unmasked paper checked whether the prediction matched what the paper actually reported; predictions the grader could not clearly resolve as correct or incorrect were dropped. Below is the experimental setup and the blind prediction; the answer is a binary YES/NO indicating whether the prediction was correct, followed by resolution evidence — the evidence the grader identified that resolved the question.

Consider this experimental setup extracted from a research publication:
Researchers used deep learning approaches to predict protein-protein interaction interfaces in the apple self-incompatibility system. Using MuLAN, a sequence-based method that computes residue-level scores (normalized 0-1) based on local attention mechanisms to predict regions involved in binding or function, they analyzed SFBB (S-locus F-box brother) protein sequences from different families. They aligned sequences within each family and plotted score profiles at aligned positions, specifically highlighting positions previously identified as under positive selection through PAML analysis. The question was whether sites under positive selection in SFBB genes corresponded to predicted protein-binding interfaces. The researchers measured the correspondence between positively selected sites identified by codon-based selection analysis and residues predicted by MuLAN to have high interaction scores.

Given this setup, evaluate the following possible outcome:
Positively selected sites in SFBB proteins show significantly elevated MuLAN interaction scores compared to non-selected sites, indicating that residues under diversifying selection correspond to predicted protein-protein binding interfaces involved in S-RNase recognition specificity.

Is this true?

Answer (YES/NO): YES